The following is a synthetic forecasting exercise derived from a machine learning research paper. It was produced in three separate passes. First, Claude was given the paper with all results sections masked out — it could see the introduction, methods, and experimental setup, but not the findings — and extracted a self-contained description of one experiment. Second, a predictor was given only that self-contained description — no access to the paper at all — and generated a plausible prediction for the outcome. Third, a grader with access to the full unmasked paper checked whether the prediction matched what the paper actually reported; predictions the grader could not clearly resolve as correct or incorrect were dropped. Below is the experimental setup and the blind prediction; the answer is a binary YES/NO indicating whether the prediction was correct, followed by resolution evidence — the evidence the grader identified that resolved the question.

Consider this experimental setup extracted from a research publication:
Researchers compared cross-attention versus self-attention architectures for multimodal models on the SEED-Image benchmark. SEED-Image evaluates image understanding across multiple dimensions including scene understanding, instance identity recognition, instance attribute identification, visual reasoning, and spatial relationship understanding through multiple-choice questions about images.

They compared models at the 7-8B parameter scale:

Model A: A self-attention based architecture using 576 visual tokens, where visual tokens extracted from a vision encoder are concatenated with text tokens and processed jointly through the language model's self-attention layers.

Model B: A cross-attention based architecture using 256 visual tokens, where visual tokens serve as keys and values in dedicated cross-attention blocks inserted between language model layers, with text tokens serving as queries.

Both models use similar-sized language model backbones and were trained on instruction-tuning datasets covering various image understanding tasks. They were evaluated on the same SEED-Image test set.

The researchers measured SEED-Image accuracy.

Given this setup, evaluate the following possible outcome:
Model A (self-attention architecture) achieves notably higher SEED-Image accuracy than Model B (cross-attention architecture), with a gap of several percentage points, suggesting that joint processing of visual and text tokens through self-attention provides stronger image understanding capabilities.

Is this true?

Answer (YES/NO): NO